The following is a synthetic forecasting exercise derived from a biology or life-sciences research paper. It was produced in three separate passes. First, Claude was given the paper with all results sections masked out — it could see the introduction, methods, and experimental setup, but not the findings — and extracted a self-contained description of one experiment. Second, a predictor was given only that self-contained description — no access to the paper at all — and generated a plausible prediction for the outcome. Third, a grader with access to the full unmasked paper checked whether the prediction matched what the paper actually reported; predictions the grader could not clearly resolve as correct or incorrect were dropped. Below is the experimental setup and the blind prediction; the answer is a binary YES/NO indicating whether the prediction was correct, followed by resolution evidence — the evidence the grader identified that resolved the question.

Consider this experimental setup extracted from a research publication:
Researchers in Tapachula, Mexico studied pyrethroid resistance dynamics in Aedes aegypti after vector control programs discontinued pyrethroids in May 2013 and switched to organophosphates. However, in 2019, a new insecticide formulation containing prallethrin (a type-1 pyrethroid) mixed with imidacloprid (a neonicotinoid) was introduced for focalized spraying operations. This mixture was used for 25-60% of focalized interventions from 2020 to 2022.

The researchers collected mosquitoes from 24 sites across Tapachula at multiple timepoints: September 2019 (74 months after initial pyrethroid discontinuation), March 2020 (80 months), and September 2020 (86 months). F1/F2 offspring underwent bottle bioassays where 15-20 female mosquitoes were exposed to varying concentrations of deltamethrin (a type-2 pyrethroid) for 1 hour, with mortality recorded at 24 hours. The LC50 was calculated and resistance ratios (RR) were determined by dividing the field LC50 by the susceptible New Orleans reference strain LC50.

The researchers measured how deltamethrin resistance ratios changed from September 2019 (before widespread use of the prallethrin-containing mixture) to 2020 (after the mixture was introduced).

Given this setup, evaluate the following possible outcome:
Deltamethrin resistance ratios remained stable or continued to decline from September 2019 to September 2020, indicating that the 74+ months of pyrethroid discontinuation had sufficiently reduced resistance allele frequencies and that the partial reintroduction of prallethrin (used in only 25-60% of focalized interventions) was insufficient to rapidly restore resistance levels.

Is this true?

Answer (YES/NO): NO